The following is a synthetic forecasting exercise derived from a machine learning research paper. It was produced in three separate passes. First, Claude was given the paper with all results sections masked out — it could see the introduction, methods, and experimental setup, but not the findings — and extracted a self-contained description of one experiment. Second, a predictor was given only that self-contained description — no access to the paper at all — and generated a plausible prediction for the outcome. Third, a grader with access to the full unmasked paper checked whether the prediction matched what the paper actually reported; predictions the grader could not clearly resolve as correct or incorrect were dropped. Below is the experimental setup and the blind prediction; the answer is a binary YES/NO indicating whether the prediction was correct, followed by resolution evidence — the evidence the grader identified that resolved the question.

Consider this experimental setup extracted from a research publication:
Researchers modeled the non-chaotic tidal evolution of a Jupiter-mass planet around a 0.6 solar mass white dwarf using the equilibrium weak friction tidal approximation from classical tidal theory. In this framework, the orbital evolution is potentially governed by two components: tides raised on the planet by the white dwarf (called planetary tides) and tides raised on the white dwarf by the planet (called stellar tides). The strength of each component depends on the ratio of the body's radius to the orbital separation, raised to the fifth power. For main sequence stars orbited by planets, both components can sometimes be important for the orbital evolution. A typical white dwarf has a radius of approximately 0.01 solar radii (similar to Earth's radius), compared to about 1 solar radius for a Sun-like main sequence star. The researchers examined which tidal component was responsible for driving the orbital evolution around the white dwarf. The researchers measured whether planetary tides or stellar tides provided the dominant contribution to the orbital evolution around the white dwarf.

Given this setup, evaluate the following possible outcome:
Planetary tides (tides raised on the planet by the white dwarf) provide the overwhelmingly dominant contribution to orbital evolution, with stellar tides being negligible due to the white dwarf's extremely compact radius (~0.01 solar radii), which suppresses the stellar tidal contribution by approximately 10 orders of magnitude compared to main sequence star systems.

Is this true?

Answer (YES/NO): YES